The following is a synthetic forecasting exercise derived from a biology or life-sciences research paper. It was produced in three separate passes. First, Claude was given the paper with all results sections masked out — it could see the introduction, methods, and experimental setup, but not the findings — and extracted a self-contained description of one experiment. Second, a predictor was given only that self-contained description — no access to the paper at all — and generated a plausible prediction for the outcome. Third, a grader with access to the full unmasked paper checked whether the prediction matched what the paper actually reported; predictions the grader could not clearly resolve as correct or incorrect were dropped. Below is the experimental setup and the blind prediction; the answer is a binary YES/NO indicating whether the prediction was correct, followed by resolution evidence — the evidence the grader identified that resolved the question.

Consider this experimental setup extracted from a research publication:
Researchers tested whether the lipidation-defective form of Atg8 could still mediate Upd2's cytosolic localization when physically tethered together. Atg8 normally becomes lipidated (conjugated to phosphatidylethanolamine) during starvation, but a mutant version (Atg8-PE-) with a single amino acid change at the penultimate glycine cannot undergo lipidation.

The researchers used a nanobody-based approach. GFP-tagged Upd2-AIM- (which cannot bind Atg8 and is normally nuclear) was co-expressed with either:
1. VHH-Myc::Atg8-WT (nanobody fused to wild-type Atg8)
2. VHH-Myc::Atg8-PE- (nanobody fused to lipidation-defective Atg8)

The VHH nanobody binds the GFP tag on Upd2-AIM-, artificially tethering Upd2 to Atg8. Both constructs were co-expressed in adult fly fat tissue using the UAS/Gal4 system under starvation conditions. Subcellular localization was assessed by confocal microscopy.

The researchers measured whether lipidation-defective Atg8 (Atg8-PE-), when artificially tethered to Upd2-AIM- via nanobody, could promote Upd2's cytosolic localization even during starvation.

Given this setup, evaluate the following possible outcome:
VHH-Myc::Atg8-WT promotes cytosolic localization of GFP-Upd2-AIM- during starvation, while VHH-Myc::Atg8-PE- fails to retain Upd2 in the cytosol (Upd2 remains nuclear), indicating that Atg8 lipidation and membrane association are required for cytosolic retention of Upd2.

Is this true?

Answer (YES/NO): NO